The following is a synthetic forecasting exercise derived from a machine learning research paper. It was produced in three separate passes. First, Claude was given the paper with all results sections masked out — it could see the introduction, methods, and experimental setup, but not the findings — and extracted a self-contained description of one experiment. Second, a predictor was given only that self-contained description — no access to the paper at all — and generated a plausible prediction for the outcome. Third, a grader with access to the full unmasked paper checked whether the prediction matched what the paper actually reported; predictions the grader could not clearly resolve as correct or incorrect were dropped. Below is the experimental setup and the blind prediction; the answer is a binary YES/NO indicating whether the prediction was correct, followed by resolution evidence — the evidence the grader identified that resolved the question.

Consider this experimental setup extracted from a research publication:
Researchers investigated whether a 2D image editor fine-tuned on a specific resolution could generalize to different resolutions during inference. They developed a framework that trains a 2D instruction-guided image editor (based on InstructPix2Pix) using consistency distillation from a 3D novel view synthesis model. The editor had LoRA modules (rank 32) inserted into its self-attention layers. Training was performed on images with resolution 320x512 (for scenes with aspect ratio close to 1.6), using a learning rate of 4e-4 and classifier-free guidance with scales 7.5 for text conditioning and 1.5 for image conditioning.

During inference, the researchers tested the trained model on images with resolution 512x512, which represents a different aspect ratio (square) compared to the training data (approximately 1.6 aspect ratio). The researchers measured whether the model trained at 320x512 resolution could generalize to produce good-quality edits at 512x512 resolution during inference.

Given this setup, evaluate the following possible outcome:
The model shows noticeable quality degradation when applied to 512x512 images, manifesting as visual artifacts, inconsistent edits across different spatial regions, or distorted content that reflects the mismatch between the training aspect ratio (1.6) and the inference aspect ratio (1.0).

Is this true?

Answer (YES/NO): NO